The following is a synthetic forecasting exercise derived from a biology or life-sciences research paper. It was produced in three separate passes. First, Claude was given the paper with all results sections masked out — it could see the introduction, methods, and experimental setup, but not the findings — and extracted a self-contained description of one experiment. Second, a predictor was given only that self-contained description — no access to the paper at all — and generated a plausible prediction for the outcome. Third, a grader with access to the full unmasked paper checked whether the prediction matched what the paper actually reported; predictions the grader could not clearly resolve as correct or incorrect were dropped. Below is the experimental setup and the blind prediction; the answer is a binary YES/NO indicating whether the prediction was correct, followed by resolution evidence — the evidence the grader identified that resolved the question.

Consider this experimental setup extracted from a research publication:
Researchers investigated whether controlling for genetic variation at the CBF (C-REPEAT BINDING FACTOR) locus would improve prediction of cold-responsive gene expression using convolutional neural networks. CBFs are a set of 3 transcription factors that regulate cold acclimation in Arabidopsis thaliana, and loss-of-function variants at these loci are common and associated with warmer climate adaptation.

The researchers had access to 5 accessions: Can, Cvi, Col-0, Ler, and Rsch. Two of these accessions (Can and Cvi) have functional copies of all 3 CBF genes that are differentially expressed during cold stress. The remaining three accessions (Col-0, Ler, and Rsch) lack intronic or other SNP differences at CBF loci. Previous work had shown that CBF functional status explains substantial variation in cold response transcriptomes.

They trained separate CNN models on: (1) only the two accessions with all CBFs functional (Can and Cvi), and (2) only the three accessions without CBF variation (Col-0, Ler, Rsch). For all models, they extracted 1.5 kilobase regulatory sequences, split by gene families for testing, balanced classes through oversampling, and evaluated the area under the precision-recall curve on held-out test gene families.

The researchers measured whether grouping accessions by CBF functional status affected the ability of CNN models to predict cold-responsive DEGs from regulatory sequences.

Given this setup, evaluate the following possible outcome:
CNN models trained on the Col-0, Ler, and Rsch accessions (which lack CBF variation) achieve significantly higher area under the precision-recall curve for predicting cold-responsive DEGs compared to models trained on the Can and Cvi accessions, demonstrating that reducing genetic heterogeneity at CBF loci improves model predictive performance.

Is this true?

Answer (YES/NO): NO